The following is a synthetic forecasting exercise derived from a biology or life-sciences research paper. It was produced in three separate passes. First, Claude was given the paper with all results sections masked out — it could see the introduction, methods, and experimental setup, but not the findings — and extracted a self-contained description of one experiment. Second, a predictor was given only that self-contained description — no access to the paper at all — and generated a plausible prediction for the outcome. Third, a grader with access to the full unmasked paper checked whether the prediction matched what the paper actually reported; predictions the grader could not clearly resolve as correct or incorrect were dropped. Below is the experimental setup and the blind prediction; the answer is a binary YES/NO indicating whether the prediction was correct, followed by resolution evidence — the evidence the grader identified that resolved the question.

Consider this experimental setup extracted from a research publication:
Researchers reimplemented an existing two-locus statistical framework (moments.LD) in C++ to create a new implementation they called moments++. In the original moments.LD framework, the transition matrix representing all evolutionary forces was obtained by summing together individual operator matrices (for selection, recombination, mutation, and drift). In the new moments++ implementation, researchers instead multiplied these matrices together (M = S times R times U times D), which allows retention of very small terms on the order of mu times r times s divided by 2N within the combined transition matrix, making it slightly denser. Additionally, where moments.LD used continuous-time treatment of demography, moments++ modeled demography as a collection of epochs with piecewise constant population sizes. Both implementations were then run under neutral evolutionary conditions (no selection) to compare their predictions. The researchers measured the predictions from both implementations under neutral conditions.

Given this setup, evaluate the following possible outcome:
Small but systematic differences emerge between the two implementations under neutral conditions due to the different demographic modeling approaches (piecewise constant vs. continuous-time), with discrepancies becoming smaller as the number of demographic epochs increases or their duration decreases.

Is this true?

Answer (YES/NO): NO